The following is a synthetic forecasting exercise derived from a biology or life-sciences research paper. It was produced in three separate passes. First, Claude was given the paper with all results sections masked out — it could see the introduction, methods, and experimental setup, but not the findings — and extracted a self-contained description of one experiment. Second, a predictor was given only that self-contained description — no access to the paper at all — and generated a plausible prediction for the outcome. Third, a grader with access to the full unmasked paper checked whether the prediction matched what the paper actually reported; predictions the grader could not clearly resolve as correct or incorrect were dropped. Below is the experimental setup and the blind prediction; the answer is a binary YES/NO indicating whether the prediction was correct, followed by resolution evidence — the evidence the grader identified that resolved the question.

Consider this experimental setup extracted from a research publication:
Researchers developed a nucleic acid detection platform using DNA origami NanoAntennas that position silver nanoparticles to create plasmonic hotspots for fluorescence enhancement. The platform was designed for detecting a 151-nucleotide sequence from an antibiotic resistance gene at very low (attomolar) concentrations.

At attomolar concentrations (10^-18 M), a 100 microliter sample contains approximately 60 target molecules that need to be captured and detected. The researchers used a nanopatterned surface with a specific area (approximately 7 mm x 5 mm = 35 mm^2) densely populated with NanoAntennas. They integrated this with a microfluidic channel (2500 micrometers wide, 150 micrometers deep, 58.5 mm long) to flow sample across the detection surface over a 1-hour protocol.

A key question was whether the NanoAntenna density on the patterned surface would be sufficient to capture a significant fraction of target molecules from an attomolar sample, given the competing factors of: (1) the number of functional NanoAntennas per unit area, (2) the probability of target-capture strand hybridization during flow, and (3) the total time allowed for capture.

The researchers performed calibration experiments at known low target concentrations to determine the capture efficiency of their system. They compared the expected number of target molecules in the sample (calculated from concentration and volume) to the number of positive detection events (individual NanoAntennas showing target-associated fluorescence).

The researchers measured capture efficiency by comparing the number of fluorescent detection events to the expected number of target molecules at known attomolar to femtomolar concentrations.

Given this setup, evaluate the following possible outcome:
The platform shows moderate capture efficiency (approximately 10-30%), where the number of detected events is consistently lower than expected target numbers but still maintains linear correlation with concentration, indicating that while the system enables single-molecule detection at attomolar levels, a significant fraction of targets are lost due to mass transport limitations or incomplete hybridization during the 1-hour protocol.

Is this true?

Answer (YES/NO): NO